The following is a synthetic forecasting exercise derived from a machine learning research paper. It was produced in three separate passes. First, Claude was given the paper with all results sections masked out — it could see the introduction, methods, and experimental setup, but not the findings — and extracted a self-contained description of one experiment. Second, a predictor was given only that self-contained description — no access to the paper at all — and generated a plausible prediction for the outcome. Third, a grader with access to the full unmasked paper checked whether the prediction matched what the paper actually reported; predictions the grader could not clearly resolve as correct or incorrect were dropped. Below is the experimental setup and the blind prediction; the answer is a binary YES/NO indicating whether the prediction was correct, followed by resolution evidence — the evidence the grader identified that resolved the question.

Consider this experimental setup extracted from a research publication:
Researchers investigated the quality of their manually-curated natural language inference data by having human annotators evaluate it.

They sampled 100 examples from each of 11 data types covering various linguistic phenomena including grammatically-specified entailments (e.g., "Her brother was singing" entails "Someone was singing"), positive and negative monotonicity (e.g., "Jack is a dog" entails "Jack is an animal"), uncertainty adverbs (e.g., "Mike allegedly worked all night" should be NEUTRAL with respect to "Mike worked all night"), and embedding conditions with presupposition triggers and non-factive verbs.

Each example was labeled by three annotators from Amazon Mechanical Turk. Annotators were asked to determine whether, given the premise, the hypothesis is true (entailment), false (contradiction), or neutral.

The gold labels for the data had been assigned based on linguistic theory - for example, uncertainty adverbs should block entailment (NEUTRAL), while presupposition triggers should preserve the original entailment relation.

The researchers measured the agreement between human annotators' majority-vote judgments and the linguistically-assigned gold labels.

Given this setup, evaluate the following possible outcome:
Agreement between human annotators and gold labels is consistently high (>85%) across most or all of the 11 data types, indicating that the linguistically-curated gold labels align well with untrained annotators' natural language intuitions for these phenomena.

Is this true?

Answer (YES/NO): YES